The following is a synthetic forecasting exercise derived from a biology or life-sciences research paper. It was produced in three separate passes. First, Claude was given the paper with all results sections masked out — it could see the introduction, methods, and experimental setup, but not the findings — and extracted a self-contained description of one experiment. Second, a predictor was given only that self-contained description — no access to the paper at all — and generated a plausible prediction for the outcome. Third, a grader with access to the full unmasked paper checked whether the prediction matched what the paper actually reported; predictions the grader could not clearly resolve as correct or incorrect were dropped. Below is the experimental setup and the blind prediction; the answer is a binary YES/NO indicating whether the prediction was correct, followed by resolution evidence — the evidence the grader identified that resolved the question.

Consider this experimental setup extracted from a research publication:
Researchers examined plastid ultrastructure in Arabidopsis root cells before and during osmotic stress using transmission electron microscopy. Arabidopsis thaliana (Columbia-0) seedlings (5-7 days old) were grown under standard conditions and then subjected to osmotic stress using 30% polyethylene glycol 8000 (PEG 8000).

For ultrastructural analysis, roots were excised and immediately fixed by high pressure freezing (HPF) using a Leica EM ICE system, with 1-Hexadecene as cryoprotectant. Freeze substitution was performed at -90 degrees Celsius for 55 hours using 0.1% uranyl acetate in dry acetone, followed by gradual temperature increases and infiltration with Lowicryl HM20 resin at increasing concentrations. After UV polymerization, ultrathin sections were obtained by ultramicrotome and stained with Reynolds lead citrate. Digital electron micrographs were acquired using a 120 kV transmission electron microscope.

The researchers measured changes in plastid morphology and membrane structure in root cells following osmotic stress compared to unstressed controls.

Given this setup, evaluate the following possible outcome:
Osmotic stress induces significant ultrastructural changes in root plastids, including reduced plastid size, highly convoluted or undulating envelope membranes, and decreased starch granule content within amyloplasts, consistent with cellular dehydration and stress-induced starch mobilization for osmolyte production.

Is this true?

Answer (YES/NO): NO